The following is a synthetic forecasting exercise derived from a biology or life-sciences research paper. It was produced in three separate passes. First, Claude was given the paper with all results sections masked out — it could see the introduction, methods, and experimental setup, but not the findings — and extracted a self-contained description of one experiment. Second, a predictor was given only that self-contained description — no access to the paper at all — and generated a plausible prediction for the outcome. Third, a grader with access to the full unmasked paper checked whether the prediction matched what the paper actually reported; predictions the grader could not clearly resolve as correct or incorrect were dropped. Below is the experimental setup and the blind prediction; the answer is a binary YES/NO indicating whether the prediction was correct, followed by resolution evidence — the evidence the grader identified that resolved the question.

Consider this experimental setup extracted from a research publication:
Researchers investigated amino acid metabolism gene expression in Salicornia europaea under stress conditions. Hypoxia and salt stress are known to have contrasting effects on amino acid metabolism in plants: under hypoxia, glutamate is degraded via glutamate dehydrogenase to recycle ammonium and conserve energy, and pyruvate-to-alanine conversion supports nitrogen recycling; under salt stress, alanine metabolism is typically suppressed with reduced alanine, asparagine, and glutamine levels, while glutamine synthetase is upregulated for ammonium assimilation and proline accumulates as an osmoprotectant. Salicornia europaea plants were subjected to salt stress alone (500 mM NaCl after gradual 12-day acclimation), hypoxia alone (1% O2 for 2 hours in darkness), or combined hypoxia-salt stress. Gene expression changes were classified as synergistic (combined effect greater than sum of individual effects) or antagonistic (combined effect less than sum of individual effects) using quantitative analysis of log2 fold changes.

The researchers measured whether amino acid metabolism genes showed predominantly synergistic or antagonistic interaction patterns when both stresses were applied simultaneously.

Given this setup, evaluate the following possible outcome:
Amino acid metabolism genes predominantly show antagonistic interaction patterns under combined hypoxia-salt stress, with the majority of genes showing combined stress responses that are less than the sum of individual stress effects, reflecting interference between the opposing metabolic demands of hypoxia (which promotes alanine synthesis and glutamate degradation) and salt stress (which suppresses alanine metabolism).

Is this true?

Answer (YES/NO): NO